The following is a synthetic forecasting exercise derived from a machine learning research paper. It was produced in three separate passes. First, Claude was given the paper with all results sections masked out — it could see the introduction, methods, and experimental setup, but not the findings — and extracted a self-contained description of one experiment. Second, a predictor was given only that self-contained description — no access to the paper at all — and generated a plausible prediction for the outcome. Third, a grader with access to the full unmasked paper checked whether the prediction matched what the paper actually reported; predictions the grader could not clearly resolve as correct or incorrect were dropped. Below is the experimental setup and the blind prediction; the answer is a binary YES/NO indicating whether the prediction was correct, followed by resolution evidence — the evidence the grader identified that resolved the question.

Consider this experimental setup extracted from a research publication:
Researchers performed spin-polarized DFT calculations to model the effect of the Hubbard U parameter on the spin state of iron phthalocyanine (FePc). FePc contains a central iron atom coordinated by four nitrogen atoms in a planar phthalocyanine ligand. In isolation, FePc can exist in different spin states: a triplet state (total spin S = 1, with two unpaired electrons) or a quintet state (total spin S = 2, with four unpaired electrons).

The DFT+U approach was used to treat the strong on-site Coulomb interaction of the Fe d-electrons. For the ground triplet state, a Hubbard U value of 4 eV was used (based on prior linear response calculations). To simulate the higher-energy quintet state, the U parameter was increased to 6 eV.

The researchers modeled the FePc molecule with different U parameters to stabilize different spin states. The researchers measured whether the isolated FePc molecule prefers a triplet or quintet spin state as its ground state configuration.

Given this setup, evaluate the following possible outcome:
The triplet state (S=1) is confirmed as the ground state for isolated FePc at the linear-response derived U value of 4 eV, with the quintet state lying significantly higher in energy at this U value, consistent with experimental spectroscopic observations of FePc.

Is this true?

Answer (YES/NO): YES